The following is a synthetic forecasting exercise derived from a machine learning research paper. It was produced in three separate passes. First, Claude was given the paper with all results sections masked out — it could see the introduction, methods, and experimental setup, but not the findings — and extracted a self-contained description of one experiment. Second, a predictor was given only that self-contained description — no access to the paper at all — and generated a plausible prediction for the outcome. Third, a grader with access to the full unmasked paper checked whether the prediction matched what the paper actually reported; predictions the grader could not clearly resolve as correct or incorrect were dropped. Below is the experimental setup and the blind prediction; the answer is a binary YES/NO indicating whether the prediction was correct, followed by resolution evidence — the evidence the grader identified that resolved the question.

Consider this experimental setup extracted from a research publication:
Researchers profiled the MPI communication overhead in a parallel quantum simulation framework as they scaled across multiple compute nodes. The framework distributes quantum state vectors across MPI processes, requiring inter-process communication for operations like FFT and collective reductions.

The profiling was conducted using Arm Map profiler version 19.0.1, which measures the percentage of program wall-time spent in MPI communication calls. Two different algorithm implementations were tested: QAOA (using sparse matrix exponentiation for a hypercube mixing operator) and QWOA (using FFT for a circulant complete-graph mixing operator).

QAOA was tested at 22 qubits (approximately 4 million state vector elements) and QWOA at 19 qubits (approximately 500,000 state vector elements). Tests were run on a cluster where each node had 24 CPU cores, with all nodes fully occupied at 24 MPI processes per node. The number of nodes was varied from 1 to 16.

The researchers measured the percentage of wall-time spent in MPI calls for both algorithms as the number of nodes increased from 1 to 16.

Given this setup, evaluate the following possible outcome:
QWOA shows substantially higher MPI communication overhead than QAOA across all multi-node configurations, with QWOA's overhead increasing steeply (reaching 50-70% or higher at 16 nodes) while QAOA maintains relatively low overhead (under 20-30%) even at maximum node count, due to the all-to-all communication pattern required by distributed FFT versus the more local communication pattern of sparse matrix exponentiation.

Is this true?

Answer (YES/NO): NO